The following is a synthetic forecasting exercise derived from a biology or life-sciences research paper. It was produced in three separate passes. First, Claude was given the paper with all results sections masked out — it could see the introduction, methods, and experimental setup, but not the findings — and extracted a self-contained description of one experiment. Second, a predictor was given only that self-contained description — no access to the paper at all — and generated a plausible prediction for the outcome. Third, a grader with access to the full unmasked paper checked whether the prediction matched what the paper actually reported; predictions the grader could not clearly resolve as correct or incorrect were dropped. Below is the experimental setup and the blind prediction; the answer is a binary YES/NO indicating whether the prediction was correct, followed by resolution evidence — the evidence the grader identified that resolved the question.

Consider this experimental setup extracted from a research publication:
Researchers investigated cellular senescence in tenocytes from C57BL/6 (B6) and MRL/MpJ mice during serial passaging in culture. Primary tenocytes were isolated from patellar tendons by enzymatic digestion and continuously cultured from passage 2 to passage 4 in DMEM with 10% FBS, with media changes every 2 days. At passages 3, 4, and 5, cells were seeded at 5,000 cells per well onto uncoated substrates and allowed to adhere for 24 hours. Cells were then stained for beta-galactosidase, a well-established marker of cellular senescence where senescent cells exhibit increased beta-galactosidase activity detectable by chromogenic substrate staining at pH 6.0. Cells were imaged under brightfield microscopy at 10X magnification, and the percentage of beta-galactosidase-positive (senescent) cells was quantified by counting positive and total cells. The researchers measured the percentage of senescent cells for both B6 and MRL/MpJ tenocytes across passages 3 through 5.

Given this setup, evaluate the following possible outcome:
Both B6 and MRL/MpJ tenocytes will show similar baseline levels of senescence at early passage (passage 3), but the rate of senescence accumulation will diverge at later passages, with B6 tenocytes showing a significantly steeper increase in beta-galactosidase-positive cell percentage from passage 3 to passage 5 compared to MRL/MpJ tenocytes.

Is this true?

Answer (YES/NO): NO